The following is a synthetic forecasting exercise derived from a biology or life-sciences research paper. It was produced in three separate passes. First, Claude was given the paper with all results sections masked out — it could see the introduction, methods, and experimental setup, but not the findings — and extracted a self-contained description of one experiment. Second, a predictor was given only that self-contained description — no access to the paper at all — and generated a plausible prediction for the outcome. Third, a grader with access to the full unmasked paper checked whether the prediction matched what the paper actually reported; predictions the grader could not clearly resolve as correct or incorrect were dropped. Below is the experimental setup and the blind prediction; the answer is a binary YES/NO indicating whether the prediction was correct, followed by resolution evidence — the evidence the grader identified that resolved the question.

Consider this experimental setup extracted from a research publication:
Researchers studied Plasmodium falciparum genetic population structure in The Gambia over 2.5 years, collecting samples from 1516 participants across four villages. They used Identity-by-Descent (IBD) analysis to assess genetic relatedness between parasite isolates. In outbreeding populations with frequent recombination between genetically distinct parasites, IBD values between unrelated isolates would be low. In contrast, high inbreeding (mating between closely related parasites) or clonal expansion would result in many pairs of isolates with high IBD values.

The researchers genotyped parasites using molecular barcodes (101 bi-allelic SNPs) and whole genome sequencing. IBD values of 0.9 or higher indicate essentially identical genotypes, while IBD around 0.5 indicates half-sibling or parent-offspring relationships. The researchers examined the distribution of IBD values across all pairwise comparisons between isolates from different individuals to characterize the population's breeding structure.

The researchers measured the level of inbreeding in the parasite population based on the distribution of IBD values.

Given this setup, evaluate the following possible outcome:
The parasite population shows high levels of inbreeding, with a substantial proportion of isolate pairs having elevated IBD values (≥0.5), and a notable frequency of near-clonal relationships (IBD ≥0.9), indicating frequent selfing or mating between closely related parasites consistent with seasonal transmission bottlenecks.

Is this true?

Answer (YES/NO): NO